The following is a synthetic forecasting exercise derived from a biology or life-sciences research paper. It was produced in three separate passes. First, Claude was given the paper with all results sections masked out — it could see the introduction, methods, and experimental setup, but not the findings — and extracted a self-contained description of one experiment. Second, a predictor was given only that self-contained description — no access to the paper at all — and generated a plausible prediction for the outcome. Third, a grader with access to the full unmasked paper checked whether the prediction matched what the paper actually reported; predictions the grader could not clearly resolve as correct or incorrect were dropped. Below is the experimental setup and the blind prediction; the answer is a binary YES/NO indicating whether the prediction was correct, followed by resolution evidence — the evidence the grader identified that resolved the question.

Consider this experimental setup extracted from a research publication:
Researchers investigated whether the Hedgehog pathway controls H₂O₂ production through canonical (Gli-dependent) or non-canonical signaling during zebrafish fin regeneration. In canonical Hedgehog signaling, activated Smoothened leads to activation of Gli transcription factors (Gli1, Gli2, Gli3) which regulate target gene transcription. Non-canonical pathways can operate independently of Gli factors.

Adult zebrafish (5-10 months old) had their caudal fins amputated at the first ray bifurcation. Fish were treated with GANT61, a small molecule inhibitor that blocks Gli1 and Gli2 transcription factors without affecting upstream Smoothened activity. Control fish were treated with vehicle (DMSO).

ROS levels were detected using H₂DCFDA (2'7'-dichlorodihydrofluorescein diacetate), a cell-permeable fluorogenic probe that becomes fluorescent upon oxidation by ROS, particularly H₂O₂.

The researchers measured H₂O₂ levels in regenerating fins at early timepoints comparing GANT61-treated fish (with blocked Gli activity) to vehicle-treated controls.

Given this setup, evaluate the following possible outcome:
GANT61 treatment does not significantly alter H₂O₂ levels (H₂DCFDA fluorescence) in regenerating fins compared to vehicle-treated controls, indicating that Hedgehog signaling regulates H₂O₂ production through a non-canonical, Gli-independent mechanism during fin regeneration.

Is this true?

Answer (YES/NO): NO